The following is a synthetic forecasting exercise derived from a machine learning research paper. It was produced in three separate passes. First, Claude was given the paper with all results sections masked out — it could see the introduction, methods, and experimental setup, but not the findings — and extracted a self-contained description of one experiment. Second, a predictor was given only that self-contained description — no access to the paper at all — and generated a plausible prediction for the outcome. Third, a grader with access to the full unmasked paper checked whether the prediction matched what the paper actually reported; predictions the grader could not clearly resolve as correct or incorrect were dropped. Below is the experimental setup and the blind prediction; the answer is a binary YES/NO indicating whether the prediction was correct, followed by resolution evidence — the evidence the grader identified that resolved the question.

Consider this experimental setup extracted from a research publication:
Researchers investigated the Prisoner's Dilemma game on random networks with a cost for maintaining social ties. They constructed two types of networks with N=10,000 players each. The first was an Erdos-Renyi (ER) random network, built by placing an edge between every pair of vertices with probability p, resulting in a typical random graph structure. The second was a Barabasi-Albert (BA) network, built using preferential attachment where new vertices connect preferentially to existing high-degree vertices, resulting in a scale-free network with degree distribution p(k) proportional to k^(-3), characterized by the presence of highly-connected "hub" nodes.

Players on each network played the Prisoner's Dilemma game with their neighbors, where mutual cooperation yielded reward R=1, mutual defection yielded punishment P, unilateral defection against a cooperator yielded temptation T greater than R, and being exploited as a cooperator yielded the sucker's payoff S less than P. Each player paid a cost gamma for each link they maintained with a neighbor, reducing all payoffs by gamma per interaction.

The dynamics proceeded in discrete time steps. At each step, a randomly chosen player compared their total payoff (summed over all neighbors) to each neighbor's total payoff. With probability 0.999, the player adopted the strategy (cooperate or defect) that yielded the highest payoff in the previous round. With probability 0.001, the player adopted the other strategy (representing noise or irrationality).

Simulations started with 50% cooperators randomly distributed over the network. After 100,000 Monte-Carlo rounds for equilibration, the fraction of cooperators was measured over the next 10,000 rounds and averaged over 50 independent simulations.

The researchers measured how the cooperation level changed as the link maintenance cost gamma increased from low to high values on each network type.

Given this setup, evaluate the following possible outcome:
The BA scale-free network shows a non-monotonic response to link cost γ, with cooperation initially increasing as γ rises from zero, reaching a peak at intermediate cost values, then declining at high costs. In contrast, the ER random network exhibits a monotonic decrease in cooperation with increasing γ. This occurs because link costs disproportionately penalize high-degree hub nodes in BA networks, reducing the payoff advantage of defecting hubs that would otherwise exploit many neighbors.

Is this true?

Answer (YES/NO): NO